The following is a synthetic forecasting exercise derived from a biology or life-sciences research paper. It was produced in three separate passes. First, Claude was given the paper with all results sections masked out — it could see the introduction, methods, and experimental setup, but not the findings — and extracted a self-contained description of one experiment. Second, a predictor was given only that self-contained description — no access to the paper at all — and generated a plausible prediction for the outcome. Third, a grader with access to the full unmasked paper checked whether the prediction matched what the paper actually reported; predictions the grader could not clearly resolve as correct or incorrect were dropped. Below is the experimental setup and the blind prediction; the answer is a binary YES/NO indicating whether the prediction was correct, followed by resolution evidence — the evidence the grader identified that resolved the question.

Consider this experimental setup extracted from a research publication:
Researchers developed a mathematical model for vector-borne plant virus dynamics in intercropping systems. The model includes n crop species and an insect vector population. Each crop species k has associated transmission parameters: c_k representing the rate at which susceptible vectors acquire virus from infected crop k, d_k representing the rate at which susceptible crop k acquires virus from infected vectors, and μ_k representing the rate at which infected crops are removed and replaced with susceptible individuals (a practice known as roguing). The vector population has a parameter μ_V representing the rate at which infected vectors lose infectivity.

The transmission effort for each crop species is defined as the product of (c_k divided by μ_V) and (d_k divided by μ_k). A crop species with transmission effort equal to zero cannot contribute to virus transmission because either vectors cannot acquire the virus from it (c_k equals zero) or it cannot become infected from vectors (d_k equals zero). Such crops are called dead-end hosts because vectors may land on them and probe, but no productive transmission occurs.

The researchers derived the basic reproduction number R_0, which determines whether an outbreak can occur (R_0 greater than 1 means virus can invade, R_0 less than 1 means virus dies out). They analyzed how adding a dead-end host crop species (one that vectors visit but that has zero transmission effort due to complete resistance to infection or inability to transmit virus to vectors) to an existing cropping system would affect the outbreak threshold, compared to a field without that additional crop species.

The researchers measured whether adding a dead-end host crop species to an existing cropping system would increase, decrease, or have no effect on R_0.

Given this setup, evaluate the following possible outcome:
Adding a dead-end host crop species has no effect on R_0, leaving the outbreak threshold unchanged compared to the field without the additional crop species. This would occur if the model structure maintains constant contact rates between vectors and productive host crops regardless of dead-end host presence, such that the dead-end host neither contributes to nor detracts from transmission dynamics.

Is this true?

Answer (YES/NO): NO